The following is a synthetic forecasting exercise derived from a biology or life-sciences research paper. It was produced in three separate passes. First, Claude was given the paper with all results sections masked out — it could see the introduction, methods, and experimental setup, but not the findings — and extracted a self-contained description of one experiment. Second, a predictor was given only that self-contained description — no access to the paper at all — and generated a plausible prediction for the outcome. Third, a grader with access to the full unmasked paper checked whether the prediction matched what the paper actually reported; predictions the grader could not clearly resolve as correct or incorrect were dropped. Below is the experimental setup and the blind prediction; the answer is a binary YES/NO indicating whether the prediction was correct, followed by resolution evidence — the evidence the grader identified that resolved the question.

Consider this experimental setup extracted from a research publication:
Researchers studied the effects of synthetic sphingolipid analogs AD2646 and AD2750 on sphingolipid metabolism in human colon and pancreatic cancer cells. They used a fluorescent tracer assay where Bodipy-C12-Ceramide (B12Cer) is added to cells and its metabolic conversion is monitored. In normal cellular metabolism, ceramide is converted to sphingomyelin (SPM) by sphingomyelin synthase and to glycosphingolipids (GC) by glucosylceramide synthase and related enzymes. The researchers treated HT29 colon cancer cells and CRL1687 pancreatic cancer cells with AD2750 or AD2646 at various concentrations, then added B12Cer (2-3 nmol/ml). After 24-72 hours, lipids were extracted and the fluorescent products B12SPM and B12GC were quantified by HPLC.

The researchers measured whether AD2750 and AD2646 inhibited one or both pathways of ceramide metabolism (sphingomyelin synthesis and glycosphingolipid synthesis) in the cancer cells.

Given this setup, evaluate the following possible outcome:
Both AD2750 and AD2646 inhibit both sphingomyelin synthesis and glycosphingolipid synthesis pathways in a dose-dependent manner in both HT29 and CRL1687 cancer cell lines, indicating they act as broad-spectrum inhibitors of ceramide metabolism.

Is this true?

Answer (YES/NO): NO